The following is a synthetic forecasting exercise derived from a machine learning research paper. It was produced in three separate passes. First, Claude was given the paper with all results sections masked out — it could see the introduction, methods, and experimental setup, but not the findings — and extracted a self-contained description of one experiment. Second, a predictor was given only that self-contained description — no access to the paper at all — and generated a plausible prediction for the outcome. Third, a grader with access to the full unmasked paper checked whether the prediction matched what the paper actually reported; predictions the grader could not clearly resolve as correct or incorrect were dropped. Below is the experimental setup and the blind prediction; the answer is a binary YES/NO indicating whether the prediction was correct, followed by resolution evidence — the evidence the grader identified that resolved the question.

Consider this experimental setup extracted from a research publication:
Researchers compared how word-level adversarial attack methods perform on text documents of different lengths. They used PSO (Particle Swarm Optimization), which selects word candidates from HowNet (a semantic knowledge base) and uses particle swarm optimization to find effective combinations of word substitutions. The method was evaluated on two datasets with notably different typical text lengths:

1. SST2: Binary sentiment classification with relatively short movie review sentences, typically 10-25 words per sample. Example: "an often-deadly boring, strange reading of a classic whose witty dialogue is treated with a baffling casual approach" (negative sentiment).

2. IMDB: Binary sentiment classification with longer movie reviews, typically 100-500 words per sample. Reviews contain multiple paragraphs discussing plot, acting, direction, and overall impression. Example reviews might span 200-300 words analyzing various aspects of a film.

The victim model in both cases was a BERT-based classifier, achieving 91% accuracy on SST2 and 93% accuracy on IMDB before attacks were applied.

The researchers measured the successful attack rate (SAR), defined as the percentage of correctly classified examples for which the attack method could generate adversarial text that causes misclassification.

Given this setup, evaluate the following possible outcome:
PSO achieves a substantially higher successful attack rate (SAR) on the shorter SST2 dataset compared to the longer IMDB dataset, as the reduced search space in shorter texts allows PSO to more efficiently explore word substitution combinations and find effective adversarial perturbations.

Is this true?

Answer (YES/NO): NO